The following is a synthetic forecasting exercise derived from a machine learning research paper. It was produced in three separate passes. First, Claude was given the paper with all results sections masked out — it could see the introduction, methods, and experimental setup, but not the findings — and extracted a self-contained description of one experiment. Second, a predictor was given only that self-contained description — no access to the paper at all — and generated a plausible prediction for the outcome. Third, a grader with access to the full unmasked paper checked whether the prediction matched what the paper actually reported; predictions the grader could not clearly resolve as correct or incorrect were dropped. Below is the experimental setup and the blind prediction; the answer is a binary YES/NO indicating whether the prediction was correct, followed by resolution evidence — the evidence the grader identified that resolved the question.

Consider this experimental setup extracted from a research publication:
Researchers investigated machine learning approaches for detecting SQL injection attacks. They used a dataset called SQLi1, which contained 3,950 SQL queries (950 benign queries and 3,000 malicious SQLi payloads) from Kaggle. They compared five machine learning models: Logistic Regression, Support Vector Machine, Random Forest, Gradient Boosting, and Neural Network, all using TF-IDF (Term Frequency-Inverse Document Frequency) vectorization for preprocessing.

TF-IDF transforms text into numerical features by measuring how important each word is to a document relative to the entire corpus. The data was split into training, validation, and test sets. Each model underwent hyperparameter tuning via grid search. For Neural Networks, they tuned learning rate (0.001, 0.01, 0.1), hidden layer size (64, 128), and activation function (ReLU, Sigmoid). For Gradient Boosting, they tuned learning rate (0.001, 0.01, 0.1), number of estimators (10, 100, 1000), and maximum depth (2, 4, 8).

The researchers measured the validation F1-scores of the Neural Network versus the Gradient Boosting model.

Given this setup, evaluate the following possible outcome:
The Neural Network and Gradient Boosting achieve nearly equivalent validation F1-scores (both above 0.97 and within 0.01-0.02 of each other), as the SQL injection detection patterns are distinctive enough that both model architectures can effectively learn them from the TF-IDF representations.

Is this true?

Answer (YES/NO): NO